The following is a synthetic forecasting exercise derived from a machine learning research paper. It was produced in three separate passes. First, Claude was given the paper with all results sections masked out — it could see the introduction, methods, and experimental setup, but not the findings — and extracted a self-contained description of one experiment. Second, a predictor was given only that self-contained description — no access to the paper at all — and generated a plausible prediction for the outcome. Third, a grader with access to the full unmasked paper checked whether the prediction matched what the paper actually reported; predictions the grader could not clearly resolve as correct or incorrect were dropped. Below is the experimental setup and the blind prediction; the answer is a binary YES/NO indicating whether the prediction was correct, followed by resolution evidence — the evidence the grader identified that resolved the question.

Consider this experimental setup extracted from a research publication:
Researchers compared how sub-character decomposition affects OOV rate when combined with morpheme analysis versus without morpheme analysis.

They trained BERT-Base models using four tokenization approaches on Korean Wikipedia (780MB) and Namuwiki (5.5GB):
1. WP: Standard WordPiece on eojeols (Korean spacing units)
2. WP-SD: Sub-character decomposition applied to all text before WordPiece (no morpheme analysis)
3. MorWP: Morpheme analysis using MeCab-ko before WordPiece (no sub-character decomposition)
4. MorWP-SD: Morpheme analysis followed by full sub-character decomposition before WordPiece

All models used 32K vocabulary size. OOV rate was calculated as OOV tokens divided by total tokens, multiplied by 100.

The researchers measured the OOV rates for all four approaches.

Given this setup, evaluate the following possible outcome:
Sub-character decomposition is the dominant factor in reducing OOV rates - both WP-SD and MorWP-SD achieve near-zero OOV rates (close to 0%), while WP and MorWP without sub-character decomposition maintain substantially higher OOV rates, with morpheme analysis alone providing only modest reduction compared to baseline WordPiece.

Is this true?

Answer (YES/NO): NO